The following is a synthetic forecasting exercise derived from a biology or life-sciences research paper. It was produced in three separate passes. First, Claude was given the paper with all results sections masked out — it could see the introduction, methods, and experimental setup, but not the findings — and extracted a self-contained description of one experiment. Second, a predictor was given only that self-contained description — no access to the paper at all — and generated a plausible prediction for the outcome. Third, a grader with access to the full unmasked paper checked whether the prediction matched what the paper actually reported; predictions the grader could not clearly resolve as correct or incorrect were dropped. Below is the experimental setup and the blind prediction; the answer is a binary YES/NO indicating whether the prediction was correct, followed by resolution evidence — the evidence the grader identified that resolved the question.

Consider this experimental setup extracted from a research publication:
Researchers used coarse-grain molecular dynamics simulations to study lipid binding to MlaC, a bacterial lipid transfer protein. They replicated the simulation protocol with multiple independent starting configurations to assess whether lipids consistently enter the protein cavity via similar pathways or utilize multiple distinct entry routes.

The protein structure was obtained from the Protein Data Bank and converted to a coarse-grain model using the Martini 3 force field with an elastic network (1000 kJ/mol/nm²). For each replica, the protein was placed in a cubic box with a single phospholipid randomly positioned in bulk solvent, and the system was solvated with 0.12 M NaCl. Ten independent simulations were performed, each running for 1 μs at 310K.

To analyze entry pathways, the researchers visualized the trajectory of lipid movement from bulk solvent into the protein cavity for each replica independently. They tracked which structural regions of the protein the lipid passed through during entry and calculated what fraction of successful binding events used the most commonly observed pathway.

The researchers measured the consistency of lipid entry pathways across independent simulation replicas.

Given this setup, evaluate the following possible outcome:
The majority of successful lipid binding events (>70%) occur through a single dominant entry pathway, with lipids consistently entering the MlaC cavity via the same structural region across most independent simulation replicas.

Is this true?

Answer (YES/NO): YES